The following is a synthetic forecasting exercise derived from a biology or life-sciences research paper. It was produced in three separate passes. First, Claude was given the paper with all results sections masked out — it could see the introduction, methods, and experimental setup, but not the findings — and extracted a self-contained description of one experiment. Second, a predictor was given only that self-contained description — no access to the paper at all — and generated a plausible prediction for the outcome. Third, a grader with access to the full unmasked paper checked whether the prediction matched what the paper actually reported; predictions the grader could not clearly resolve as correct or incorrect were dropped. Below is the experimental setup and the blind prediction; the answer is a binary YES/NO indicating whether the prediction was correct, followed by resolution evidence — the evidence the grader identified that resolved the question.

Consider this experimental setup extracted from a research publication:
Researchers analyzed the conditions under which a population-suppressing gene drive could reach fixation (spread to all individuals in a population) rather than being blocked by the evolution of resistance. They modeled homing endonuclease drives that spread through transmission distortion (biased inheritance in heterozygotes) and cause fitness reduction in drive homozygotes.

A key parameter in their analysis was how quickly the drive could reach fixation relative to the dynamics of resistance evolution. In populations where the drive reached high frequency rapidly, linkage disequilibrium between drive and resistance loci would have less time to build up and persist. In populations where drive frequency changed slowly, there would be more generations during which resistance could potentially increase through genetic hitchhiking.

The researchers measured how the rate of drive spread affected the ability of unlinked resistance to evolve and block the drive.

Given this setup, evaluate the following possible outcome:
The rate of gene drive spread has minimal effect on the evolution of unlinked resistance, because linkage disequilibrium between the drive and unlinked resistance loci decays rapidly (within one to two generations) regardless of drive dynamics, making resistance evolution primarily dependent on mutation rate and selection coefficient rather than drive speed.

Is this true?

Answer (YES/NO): NO